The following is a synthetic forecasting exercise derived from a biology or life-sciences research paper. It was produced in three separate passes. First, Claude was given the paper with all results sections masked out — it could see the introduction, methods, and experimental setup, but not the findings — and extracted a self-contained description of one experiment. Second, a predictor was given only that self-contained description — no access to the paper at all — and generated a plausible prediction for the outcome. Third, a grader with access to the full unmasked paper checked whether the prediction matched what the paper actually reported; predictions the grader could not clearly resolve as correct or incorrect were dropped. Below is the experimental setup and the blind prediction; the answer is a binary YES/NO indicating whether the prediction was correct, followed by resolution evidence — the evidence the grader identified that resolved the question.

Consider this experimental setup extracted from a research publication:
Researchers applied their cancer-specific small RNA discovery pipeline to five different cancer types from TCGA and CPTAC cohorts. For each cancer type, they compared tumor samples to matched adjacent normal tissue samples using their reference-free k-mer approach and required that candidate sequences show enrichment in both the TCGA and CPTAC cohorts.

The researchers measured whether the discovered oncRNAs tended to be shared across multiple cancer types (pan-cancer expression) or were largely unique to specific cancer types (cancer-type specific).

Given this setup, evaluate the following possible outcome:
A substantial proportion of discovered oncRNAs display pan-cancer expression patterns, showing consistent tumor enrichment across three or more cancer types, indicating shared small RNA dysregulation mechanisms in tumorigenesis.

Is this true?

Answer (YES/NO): NO